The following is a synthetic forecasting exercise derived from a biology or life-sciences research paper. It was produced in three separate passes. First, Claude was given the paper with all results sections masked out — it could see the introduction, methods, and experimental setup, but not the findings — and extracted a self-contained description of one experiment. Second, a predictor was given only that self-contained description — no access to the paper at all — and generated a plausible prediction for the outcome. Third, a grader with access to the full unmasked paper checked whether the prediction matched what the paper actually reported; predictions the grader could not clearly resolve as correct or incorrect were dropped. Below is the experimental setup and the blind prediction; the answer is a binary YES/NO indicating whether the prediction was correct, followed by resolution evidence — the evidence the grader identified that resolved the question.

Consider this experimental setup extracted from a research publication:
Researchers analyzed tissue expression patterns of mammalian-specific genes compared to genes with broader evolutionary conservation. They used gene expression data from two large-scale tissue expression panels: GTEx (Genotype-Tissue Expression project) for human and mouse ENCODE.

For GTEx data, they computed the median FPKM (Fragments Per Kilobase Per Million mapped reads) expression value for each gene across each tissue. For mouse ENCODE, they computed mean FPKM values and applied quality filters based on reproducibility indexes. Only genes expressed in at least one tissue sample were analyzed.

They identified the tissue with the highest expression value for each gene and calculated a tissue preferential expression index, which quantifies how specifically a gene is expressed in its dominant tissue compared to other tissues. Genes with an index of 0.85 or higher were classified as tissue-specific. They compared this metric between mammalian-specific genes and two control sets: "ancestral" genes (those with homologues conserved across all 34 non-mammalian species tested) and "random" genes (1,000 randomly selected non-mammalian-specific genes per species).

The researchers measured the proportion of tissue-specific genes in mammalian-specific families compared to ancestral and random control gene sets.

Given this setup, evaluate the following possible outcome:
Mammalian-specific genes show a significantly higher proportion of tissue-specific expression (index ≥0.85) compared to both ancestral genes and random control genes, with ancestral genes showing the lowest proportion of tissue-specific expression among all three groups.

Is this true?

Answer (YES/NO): NO